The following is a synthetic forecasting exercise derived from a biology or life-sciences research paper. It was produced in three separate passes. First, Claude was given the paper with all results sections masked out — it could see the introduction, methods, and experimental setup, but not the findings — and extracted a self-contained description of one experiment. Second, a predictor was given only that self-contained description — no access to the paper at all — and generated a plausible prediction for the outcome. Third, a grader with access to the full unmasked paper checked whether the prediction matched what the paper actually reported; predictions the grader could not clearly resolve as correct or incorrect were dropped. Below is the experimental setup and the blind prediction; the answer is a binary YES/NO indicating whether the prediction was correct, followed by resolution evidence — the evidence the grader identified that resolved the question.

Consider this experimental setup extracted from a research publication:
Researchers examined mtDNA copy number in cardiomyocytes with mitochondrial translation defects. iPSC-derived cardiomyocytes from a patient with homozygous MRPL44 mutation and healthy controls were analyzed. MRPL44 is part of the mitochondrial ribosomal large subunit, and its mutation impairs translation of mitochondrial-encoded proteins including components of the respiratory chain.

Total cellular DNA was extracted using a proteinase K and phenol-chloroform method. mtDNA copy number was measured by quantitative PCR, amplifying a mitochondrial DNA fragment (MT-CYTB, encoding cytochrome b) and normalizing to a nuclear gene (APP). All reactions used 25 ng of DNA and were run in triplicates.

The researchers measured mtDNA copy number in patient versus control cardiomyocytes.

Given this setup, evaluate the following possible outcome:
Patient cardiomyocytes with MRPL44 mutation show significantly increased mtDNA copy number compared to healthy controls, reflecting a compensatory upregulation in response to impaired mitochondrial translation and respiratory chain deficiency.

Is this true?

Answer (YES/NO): YES